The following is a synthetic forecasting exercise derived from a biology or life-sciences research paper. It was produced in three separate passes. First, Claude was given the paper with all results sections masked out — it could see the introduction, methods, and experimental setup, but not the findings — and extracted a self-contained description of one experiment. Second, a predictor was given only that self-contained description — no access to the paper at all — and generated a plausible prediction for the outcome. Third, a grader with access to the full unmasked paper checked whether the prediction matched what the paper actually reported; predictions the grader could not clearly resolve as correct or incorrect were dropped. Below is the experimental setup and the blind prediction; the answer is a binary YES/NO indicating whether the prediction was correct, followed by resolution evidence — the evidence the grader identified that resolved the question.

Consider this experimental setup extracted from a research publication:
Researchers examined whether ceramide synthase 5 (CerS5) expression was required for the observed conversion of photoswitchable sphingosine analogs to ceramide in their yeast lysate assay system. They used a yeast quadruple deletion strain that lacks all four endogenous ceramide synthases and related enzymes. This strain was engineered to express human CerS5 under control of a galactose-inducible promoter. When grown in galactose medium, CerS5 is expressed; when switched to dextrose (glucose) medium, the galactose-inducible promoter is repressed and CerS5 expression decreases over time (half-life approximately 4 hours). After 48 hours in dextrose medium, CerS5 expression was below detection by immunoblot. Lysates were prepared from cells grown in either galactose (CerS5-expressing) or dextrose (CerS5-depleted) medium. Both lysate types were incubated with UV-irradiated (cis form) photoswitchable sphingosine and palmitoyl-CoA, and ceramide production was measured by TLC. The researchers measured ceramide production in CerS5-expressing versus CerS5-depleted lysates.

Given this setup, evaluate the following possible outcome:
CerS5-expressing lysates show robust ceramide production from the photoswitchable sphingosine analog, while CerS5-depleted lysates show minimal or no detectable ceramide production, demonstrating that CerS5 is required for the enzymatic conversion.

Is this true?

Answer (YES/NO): YES